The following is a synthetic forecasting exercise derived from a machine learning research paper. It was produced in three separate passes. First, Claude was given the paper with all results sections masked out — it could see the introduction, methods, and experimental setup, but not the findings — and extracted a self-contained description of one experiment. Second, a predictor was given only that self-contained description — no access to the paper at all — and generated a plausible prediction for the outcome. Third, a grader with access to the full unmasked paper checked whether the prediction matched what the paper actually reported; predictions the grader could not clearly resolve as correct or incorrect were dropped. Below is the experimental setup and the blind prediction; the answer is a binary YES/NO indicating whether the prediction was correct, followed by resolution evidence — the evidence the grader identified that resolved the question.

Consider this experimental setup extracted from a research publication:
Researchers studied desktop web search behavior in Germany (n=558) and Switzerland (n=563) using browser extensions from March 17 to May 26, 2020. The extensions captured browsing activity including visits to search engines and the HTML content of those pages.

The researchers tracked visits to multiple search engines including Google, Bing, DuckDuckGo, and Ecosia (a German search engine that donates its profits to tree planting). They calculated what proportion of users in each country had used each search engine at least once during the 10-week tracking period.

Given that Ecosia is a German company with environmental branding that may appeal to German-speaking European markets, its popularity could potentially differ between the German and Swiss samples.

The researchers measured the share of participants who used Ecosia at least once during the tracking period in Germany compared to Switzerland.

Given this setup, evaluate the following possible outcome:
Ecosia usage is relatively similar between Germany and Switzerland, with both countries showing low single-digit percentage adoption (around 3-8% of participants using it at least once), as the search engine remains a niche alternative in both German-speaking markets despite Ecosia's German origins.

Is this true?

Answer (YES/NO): YES